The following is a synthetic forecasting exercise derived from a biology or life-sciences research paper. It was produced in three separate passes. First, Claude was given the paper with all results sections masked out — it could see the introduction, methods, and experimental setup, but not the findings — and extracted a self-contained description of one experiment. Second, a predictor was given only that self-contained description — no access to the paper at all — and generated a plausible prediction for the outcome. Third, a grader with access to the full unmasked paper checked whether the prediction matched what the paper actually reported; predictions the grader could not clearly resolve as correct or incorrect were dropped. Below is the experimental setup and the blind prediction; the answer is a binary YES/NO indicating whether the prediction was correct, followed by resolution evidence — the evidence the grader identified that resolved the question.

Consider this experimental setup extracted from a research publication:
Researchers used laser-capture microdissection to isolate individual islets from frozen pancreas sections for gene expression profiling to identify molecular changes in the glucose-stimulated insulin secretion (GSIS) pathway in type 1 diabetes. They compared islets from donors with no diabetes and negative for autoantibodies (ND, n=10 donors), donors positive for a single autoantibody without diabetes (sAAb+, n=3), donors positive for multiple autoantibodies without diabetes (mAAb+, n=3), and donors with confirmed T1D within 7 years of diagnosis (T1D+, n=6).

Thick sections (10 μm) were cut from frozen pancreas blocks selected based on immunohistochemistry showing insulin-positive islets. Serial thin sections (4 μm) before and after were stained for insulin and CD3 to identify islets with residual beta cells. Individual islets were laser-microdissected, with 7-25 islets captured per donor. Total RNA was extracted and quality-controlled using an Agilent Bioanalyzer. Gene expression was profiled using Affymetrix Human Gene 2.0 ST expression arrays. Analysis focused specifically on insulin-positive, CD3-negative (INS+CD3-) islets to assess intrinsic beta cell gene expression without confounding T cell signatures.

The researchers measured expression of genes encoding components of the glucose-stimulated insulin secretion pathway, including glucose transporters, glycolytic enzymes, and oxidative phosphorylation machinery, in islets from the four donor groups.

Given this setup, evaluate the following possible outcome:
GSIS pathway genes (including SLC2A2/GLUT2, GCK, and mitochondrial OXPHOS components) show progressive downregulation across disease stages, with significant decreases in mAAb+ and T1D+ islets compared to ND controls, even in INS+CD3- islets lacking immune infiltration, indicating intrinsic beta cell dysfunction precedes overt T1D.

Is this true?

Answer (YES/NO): NO